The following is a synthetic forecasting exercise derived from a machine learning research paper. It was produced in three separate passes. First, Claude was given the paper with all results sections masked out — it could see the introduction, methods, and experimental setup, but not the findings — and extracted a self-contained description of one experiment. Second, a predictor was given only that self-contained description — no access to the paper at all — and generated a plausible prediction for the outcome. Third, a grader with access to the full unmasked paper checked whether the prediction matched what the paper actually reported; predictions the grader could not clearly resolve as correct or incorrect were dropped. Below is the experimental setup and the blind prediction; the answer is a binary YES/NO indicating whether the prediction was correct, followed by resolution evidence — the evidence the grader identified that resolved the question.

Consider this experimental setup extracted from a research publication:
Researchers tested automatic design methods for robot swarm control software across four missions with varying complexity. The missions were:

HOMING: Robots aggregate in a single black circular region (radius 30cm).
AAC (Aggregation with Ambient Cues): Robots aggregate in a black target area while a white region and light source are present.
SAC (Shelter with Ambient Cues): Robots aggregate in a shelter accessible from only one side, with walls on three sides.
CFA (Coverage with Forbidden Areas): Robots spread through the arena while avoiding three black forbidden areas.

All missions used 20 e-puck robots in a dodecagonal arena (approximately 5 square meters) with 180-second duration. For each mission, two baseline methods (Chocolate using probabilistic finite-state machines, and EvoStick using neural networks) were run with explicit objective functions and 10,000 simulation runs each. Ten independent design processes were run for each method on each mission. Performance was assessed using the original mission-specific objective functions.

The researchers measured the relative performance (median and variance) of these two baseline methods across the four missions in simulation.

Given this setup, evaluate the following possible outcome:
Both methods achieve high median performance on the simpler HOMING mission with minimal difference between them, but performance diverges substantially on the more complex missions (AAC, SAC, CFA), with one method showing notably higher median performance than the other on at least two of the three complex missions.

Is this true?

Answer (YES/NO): NO